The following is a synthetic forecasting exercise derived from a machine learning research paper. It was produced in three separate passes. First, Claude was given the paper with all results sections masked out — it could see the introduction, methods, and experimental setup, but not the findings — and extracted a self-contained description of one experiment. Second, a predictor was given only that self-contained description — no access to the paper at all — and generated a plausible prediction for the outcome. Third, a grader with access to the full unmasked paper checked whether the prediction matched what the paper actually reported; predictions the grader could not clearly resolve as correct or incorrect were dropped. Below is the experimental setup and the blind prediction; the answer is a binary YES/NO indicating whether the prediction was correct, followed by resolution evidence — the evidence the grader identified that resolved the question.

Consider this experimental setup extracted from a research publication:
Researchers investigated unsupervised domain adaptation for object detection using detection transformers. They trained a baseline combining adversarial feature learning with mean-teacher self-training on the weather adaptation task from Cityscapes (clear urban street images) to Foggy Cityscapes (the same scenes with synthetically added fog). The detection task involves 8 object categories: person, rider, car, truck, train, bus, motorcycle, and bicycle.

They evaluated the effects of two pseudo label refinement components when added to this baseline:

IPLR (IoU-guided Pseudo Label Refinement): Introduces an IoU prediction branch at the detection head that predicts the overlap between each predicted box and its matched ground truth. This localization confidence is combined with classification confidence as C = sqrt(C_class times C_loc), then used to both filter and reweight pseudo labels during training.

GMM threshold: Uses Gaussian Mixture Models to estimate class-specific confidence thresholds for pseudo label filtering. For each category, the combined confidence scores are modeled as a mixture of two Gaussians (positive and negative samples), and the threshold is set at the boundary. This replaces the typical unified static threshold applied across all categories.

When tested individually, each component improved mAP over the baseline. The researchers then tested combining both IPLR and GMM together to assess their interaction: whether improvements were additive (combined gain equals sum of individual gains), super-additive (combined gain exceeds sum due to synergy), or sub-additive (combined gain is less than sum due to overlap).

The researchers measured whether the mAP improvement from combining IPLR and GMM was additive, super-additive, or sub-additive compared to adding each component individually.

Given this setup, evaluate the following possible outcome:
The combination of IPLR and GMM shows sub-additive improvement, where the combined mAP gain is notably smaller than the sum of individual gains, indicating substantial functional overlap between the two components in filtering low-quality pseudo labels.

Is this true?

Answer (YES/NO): YES